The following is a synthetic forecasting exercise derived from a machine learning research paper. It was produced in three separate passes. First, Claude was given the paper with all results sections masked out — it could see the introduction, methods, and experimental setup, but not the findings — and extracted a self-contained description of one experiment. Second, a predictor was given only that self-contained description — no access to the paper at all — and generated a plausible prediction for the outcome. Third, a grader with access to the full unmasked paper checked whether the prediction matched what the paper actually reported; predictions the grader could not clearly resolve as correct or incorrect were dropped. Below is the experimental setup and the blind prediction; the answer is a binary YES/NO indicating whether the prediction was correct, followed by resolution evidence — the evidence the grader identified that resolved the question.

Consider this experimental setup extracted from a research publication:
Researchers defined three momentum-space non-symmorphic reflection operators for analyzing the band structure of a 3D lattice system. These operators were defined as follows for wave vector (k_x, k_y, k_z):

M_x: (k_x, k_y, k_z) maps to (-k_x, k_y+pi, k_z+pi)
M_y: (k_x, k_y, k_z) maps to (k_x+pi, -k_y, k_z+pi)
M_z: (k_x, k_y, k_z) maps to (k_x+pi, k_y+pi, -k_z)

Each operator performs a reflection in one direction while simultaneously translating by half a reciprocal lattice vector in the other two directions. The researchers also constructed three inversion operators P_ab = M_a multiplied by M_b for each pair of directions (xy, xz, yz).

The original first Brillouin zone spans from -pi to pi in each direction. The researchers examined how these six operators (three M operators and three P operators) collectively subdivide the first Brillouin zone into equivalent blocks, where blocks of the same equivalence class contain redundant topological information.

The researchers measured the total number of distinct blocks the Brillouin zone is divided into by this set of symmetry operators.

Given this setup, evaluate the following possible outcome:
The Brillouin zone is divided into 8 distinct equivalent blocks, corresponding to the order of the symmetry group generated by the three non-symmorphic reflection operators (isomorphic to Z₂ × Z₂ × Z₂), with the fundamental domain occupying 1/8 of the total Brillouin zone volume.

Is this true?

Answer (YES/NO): NO